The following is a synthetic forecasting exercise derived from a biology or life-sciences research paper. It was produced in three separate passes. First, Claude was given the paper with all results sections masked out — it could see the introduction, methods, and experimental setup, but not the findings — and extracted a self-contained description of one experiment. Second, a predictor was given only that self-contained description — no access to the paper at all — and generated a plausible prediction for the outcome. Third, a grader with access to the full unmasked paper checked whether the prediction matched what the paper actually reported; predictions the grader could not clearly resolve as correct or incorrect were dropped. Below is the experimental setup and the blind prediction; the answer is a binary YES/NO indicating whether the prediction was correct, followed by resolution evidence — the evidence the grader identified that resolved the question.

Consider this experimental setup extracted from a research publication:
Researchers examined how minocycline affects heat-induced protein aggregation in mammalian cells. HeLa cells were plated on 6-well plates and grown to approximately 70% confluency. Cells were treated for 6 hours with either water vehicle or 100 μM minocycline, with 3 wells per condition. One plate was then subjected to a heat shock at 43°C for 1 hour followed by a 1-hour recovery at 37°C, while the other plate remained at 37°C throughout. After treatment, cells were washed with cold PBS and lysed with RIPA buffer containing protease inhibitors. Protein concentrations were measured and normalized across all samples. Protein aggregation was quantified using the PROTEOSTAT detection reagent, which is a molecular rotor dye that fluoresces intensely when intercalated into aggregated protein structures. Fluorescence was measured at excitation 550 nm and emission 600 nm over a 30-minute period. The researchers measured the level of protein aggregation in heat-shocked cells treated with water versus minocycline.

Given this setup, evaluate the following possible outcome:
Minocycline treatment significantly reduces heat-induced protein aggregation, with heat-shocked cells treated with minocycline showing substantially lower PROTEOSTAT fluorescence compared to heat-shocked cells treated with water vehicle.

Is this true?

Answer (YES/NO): YES